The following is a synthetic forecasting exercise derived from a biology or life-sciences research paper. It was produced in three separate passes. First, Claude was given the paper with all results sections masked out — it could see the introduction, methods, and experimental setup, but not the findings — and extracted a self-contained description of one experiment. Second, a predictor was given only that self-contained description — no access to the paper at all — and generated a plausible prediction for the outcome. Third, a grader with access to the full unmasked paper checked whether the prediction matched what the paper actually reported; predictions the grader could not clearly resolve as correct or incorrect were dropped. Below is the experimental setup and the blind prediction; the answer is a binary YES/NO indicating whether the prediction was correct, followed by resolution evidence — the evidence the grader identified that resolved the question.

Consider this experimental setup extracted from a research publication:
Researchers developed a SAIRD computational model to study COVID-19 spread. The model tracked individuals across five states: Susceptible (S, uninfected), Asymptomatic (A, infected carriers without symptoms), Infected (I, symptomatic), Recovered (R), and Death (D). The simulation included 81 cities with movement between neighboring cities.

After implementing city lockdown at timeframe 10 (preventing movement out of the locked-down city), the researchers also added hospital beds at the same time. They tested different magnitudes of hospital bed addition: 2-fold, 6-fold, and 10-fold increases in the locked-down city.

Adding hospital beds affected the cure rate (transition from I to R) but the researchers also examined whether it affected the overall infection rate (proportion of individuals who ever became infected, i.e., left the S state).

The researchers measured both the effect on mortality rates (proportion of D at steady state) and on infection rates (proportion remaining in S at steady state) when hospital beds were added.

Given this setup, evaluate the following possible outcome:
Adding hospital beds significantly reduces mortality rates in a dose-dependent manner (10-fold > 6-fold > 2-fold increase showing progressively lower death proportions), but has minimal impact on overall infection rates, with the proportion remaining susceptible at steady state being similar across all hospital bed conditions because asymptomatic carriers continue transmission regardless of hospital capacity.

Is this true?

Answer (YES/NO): YES